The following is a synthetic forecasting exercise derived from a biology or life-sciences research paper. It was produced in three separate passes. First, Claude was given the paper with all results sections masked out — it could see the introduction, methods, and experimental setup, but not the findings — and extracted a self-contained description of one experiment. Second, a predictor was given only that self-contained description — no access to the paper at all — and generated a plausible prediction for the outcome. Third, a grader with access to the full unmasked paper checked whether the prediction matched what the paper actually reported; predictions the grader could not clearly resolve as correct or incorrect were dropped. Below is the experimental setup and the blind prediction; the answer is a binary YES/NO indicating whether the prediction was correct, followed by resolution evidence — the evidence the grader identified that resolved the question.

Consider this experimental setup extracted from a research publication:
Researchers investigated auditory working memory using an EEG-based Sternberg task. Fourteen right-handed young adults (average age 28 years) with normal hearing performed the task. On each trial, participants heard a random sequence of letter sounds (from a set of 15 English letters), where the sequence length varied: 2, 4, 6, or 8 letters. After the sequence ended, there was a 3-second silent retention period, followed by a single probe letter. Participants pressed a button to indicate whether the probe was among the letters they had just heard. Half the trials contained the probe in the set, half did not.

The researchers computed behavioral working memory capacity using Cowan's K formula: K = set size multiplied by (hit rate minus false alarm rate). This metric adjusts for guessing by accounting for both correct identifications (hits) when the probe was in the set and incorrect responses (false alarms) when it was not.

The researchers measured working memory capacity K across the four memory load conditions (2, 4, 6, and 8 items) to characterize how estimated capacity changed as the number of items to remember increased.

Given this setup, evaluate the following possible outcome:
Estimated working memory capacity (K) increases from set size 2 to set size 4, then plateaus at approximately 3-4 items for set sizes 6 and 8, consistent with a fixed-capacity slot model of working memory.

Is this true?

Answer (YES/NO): NO